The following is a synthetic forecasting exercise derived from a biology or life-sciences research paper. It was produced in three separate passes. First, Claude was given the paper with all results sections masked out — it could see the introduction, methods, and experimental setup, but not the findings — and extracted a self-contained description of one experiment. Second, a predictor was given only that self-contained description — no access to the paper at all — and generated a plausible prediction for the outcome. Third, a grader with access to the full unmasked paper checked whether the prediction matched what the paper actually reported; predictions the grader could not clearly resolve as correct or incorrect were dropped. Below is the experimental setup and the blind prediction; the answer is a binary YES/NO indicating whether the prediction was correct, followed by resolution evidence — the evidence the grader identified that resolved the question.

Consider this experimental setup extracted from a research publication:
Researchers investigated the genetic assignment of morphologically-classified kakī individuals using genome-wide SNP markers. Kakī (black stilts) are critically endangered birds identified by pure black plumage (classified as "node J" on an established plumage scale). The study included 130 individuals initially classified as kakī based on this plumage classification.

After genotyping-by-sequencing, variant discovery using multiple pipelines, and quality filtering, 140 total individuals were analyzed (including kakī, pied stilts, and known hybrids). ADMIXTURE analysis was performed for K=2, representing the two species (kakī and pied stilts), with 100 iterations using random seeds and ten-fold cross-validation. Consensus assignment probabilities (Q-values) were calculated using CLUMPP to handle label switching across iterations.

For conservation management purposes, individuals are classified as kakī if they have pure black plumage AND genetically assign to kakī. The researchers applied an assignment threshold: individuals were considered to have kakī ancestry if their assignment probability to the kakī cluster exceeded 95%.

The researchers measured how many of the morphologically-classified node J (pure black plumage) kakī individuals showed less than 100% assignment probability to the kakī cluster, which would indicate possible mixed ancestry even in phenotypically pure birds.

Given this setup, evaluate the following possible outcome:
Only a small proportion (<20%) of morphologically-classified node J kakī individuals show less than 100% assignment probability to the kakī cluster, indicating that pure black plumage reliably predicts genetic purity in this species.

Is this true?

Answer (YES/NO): YES